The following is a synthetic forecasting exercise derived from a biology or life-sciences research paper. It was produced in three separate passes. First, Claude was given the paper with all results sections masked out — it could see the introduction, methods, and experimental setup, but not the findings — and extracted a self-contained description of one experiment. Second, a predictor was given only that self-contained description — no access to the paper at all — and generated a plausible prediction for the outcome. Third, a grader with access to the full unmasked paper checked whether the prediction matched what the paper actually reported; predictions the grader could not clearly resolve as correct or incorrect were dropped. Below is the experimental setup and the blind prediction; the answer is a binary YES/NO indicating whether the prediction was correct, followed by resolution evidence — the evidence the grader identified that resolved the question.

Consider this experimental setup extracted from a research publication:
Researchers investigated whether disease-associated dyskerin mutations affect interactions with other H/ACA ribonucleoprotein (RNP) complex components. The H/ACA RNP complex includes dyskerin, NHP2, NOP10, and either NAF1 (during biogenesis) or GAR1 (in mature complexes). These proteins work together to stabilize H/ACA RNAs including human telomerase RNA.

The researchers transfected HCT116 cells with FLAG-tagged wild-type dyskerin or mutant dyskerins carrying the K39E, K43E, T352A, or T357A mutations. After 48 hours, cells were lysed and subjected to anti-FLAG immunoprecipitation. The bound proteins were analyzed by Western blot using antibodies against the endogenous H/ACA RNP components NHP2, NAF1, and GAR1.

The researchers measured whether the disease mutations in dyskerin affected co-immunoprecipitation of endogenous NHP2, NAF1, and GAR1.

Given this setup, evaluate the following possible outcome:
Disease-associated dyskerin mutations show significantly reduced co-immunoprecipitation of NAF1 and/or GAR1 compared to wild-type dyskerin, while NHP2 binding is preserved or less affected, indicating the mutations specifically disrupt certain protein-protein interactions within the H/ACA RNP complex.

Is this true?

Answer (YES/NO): NO